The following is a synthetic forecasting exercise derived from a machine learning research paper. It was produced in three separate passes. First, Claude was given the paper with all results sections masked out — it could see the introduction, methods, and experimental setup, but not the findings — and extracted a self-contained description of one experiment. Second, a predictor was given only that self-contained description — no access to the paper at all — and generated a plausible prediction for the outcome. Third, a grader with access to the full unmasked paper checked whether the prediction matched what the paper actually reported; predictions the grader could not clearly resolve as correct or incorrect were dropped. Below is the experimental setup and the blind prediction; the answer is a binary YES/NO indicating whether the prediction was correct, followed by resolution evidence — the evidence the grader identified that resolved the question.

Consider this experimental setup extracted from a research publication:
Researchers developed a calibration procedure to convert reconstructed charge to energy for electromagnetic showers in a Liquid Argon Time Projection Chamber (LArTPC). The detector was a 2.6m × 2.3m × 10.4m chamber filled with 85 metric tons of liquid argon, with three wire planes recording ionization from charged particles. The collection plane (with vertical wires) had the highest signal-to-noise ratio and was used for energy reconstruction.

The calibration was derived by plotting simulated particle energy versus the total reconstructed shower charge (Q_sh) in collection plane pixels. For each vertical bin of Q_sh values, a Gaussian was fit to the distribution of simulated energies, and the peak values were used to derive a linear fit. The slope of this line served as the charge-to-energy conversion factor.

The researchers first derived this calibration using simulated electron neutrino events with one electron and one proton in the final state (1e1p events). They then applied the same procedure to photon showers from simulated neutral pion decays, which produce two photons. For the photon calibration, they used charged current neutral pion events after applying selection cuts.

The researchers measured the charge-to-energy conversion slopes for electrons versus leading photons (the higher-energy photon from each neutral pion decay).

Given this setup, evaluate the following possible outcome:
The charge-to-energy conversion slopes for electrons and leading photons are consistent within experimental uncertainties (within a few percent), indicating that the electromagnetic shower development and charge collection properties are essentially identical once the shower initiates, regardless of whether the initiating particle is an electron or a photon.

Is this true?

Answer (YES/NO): YES